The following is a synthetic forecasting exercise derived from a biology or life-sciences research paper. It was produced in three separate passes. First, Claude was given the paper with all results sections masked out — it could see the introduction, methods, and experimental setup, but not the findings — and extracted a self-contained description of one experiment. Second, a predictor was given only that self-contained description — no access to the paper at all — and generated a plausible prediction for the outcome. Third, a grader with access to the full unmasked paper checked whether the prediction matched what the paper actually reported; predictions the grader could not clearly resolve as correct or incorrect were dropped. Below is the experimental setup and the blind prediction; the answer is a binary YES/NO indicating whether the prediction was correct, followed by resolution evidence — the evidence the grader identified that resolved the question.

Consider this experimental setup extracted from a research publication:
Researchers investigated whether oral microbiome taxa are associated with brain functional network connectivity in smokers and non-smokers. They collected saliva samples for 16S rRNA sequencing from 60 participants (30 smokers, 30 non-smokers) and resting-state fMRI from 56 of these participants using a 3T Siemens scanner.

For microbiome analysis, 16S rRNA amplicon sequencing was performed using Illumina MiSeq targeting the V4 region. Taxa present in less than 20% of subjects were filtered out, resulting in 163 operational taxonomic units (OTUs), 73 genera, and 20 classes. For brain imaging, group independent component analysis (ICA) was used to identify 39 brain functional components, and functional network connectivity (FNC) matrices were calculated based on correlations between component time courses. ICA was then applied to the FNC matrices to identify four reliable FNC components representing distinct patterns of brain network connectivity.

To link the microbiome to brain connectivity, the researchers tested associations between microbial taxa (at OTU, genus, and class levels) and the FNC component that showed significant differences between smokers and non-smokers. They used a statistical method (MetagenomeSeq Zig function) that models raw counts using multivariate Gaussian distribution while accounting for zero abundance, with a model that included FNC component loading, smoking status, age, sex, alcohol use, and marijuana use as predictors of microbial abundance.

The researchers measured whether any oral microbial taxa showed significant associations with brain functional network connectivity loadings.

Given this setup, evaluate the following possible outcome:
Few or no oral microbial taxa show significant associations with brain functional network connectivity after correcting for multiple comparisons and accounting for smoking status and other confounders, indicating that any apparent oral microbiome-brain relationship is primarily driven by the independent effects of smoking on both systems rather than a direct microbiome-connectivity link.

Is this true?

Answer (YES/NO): NO